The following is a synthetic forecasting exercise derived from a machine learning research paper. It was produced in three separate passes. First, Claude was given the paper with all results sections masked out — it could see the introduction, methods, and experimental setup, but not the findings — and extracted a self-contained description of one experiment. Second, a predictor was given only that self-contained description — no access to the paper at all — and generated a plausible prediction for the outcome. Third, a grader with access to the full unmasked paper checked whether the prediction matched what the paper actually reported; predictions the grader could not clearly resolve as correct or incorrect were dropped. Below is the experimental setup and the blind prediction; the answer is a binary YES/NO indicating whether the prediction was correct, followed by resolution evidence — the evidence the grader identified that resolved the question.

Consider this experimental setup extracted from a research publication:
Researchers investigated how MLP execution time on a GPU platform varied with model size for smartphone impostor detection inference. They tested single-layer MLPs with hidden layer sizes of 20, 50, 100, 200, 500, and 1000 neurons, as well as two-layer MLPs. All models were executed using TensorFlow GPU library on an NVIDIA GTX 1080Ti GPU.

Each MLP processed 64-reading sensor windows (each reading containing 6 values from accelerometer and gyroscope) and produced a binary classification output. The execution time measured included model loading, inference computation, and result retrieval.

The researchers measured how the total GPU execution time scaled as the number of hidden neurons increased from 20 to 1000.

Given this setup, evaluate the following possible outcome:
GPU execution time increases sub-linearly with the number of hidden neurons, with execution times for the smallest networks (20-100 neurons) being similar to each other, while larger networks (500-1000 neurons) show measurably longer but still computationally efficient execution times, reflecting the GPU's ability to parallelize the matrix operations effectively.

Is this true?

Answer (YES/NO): NO